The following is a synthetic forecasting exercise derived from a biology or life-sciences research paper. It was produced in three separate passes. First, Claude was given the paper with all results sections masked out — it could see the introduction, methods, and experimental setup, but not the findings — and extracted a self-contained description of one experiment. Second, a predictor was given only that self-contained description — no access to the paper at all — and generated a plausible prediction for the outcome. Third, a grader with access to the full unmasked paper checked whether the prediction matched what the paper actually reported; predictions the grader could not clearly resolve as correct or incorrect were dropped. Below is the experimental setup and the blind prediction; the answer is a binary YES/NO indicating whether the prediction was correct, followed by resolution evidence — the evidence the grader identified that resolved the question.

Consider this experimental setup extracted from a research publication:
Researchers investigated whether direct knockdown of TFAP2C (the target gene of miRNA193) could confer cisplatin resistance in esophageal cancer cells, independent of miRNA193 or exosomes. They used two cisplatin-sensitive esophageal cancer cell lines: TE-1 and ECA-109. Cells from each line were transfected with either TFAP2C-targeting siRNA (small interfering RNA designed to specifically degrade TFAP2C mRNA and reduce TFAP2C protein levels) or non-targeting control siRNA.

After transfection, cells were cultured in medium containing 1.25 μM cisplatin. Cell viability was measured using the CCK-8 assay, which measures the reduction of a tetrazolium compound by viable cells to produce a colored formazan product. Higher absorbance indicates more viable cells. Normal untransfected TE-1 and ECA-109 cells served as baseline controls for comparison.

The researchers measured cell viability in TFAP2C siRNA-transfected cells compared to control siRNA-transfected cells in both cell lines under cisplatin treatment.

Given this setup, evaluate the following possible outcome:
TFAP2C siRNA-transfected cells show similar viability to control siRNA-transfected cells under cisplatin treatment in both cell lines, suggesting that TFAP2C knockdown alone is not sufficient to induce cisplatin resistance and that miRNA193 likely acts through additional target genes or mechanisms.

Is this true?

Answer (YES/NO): NO